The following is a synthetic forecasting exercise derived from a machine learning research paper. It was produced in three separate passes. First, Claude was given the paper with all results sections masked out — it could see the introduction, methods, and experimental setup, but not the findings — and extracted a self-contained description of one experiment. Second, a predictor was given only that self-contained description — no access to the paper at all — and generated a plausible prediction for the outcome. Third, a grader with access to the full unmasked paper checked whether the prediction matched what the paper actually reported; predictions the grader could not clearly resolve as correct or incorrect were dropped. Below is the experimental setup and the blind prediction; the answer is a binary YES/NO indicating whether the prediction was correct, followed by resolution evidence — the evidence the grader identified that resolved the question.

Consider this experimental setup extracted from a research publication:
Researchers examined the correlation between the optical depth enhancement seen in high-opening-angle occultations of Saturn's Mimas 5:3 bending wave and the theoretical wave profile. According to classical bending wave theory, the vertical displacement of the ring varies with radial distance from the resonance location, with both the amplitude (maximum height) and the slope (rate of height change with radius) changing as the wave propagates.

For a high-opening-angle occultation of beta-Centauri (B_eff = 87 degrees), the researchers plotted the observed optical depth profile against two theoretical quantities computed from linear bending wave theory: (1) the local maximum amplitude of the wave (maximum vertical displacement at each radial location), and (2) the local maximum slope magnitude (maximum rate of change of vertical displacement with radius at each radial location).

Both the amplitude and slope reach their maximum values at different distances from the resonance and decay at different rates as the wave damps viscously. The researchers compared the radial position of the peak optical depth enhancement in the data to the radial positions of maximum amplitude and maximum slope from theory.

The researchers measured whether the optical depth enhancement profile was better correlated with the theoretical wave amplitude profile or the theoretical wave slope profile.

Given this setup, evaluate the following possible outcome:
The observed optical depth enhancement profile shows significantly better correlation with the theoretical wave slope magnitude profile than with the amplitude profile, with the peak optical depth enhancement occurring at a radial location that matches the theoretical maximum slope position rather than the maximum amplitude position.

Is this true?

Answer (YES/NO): YES